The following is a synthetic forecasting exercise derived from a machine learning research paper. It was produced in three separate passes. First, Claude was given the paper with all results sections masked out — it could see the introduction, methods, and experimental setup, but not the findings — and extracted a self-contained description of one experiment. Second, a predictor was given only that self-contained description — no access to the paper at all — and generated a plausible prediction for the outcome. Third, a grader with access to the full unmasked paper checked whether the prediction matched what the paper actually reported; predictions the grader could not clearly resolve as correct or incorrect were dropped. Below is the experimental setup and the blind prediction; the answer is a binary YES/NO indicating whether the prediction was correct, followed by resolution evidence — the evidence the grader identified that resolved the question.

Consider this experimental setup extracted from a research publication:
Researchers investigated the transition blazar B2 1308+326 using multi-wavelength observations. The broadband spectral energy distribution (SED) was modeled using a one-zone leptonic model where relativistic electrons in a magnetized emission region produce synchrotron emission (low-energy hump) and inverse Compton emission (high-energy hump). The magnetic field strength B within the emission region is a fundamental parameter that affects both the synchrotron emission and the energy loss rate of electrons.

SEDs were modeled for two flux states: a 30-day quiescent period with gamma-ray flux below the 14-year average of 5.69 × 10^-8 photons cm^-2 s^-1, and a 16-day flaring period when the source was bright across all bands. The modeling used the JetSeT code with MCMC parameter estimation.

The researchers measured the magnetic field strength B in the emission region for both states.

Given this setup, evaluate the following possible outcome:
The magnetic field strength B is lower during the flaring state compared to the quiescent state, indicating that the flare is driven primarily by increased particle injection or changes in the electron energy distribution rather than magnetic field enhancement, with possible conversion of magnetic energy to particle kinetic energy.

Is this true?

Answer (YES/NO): NO